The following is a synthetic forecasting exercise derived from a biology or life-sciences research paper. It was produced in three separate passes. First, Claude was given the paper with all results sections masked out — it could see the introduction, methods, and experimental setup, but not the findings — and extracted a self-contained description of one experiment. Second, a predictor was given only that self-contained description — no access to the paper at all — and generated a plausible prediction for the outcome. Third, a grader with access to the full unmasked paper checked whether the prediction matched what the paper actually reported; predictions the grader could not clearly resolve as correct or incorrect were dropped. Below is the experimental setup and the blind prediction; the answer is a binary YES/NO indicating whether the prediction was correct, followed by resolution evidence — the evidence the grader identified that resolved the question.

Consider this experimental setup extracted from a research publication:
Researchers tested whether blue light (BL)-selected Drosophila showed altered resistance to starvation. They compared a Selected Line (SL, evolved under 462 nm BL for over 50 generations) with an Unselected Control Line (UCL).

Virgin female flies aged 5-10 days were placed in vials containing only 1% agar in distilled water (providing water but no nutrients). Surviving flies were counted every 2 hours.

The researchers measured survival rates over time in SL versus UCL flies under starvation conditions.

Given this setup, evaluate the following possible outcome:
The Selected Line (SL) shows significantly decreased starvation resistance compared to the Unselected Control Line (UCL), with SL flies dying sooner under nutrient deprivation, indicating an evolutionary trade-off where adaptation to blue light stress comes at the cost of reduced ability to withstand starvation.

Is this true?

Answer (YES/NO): NO